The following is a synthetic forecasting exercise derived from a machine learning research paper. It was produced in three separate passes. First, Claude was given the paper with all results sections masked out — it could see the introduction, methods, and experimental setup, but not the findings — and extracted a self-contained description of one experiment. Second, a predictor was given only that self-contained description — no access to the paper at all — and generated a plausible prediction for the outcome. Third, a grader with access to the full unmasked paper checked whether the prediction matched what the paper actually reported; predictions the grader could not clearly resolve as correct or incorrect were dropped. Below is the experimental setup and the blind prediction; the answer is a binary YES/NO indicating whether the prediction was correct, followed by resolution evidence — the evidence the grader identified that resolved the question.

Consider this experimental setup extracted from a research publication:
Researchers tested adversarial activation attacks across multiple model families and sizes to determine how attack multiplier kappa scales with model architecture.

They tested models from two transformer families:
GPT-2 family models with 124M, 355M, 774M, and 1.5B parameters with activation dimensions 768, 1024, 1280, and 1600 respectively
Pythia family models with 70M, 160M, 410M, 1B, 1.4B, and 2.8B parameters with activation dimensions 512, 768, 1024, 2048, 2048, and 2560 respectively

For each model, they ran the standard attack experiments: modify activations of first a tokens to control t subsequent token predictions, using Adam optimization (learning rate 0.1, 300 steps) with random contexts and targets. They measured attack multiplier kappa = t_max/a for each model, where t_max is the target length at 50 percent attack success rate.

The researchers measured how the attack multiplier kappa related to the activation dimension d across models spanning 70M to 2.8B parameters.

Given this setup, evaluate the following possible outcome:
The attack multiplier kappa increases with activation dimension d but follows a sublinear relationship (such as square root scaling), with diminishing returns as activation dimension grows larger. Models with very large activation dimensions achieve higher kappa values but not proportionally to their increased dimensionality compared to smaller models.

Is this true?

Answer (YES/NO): NO